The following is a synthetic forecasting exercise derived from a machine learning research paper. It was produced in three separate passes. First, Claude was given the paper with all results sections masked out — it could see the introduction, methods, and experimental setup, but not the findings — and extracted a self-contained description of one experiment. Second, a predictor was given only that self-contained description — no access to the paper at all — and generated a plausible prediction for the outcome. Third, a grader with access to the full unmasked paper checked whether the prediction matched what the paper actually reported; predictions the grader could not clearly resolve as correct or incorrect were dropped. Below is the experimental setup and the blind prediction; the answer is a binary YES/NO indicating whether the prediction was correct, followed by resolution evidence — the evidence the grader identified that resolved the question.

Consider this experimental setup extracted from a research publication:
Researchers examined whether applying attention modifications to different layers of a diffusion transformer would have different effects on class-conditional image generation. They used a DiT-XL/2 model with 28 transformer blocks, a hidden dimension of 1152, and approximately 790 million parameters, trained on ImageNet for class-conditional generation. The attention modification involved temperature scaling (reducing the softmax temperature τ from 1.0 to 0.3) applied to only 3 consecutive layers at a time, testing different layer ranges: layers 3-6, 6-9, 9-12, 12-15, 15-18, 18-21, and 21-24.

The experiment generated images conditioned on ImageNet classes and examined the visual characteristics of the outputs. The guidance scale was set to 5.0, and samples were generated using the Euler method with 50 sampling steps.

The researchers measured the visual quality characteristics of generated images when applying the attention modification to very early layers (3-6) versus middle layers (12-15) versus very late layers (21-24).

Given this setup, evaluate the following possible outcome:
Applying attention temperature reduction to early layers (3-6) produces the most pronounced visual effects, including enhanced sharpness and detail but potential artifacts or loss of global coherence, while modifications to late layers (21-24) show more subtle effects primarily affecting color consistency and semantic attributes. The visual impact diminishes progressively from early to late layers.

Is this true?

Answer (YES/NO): NO